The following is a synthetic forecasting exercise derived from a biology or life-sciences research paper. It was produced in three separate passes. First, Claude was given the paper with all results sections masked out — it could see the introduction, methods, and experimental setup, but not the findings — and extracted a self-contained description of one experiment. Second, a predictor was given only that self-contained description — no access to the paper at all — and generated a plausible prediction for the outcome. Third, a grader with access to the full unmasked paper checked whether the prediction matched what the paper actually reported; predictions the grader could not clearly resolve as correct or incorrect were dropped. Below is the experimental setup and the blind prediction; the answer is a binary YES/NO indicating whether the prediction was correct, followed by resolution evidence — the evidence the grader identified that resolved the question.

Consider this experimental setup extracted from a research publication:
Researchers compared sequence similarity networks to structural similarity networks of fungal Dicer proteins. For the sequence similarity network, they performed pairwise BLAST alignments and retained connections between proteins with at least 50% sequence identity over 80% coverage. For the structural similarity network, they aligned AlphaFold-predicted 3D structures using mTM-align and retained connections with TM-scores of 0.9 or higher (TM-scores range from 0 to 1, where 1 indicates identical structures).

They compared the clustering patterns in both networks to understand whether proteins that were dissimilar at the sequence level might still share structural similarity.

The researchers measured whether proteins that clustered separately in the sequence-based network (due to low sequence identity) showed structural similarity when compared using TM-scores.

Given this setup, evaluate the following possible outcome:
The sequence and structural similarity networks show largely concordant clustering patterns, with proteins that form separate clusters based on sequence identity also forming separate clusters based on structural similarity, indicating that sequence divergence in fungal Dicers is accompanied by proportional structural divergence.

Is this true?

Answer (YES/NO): NO